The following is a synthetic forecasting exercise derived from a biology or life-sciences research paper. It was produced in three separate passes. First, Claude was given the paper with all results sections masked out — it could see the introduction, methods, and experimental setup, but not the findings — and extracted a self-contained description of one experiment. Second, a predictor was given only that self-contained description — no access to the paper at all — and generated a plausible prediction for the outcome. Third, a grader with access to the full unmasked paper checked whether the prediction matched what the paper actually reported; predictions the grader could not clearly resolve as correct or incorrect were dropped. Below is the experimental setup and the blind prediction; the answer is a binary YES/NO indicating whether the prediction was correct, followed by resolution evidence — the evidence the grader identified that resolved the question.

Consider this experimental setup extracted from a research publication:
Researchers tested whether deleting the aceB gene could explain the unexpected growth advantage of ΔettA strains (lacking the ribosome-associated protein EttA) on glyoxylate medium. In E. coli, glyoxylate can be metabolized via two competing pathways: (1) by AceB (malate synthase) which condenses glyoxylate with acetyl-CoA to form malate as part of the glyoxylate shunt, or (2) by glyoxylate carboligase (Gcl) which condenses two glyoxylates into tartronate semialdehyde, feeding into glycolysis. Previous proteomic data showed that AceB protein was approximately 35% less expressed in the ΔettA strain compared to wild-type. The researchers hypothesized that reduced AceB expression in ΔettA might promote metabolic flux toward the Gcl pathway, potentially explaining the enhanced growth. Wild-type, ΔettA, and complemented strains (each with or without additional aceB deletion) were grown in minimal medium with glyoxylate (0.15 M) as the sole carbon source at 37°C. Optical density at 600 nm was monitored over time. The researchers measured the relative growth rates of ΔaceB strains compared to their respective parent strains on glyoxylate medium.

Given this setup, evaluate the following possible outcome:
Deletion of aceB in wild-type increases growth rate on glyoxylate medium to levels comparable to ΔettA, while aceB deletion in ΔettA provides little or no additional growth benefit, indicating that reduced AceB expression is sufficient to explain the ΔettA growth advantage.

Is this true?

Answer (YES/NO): YES